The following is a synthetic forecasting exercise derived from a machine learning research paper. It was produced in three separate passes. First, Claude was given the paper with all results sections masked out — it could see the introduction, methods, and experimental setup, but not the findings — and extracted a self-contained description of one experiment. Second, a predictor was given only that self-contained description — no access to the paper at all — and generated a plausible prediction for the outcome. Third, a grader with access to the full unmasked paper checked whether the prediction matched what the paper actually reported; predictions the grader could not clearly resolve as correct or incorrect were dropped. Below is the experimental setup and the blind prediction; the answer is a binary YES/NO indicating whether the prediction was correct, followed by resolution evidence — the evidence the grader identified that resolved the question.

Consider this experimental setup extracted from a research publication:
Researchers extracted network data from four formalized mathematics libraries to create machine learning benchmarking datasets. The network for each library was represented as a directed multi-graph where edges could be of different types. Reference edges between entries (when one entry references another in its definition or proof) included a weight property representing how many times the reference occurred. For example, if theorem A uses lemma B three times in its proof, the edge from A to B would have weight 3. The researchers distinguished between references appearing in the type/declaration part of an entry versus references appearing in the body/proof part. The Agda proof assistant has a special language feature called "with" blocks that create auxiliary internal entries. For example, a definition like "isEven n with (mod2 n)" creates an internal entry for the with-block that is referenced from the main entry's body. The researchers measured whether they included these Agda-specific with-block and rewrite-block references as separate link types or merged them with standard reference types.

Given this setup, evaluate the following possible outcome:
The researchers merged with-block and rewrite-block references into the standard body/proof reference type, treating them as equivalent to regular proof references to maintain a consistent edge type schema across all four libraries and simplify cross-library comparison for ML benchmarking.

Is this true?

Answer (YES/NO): NO